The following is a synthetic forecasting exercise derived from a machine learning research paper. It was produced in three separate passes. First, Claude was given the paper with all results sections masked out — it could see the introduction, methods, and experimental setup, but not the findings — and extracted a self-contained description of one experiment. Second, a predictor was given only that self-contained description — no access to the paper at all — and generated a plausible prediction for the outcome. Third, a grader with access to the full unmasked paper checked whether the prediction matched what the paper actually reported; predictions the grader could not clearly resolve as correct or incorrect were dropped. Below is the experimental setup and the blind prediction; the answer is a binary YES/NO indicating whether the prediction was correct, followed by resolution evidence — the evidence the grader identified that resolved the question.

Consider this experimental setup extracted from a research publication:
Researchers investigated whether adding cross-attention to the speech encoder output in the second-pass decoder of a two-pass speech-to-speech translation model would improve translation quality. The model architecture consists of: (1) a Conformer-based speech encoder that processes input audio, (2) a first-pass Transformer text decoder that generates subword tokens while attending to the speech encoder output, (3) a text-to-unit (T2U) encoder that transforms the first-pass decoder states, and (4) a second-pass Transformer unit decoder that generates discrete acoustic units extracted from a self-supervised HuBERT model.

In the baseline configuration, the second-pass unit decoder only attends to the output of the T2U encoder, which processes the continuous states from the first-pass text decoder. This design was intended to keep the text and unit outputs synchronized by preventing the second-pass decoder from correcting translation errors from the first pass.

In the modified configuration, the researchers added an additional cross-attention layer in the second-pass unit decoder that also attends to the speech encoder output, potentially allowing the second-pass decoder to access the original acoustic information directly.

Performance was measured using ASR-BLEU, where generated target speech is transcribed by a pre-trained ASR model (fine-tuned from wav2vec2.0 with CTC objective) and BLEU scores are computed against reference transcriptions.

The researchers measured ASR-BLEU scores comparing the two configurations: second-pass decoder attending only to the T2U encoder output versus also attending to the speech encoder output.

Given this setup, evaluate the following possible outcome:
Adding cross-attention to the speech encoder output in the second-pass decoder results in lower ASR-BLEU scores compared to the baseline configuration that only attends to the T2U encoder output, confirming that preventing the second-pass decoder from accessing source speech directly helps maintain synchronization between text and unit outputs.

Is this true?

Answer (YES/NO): NO